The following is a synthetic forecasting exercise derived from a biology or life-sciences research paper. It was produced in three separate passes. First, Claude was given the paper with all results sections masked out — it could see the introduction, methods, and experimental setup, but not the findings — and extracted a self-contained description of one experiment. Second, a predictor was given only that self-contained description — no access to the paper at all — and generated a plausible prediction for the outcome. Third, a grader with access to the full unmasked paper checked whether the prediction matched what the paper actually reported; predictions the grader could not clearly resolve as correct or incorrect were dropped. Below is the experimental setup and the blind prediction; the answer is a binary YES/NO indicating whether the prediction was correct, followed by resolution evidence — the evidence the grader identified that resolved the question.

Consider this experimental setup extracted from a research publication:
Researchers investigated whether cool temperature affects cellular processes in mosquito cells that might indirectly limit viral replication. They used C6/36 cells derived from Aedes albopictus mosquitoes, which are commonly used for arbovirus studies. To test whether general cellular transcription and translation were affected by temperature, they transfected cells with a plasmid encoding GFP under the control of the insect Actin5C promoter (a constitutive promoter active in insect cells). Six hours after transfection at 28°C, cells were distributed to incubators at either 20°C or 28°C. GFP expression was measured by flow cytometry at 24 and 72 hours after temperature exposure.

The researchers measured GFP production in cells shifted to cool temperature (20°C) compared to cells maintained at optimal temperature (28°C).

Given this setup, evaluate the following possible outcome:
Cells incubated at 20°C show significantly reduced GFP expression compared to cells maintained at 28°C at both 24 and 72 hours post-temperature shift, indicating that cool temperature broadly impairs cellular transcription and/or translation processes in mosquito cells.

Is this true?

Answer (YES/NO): NO